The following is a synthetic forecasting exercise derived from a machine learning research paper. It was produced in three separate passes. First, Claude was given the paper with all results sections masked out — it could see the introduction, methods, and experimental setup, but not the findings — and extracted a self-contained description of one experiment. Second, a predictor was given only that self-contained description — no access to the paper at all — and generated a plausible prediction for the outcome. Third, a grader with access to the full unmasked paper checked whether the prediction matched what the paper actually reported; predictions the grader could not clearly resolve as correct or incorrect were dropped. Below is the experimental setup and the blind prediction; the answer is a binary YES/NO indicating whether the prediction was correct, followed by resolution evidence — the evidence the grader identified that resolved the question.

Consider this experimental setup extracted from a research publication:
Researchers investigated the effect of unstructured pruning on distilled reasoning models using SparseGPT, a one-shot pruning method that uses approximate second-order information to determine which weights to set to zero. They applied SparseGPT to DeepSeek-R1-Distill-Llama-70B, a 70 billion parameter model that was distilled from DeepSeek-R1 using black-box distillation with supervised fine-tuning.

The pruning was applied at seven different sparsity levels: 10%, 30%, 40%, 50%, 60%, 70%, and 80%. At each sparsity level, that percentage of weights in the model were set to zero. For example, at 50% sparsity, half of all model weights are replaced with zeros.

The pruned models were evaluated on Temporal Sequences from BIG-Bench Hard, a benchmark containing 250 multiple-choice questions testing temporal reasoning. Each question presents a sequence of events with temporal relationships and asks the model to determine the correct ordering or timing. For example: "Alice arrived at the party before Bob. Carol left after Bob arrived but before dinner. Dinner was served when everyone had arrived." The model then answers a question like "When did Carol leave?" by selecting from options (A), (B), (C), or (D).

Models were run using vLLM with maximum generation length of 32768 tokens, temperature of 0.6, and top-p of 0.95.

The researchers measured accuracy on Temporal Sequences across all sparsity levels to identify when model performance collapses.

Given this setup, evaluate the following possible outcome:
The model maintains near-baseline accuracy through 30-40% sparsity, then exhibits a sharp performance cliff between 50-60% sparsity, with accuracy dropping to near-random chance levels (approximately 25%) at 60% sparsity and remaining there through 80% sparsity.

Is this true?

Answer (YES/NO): NO